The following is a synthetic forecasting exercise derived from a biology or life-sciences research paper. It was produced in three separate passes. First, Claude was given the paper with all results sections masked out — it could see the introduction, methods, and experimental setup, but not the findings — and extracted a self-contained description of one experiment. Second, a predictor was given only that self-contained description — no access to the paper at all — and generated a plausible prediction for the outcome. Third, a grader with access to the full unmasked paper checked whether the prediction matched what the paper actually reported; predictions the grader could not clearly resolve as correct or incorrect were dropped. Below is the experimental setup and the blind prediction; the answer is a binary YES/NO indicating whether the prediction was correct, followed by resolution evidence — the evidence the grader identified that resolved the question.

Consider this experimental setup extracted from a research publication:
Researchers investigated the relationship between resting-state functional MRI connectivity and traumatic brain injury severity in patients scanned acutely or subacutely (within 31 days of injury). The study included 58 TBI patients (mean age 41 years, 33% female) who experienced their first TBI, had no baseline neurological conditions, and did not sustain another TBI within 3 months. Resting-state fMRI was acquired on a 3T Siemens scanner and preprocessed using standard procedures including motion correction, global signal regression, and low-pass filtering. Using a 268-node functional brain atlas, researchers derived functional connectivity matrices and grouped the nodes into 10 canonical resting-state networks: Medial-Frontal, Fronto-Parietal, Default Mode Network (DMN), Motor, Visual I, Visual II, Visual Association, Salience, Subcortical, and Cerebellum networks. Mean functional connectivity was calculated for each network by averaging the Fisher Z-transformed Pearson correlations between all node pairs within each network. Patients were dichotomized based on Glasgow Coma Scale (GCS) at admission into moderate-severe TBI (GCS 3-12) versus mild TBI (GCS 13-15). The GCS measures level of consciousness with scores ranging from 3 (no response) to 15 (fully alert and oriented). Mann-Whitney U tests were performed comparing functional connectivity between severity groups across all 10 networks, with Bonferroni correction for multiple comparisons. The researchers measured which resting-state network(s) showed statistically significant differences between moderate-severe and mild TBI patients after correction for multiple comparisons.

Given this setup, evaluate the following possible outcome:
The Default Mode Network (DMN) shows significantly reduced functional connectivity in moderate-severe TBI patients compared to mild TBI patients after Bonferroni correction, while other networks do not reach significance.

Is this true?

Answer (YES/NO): NO